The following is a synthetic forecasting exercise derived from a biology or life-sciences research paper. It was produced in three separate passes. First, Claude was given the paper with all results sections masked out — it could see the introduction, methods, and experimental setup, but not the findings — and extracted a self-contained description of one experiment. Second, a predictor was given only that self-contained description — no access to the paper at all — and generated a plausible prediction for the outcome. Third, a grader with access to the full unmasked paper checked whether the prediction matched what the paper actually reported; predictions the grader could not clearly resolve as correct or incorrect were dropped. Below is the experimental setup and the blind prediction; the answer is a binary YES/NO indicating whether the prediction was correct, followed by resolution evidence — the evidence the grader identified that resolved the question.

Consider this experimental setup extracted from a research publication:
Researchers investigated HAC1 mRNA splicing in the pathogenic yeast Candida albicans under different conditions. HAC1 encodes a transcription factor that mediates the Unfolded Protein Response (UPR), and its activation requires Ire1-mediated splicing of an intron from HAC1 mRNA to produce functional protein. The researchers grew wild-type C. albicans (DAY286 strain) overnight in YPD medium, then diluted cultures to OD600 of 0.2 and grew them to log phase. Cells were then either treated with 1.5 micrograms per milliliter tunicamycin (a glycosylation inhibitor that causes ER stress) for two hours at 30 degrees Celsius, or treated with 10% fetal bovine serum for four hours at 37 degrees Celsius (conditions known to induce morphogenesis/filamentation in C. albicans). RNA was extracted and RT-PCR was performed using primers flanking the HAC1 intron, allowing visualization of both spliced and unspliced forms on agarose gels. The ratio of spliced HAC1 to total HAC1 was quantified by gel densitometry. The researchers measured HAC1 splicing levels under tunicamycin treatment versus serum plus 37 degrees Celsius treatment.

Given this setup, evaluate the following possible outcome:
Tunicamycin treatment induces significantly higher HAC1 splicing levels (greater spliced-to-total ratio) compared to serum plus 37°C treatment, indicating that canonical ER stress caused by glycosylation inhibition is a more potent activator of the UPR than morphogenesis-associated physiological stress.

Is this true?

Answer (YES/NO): NO